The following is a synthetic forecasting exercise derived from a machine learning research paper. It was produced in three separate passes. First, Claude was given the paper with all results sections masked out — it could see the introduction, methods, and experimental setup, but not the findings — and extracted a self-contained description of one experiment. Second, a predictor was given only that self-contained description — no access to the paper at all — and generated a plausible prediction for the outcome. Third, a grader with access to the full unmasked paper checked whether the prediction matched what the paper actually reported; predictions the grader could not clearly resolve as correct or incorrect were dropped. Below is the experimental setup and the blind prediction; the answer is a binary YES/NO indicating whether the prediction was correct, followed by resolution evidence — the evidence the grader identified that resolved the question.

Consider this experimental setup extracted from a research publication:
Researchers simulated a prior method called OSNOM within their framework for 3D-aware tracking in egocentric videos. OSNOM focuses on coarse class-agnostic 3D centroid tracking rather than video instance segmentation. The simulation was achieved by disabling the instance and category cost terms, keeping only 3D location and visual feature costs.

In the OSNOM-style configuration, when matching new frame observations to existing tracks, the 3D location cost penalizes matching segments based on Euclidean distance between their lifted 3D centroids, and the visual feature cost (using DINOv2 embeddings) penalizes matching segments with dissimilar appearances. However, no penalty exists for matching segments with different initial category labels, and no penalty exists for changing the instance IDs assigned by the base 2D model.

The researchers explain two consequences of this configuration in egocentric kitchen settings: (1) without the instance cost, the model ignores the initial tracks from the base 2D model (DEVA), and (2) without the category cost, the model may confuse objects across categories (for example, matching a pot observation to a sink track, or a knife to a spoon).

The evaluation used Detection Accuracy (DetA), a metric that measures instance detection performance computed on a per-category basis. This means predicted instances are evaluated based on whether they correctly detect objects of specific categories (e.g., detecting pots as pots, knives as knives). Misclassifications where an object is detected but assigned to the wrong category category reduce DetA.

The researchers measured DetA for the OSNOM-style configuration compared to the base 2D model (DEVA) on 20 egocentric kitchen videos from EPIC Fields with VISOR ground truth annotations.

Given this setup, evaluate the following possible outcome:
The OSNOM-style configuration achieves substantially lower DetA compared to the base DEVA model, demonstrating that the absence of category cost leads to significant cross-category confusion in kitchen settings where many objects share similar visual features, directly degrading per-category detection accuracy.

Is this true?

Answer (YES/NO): YES